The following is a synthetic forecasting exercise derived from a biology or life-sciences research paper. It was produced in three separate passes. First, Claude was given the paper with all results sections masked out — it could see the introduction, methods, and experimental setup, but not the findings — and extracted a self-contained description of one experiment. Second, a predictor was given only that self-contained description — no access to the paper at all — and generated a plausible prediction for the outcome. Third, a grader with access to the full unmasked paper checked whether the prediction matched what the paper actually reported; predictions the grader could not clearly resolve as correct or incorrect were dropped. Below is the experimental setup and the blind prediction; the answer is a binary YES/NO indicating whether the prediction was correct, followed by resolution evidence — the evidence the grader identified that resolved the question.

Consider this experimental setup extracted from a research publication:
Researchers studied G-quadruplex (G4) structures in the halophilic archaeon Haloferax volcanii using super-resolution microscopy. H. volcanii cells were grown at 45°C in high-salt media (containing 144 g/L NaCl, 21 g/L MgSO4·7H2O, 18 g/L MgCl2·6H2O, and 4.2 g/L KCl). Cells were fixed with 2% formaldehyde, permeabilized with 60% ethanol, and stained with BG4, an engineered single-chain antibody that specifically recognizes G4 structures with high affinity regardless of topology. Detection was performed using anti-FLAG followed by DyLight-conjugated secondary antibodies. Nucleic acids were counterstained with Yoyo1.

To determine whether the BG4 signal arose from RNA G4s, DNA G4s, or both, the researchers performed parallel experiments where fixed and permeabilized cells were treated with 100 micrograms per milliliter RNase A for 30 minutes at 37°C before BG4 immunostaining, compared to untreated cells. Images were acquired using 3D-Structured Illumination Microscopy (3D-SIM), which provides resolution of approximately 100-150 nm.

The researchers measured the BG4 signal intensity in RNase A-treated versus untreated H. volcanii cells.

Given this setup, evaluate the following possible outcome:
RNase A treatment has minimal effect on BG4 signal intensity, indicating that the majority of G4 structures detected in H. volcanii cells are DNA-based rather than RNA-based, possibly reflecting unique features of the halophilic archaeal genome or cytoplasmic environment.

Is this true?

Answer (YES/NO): NO